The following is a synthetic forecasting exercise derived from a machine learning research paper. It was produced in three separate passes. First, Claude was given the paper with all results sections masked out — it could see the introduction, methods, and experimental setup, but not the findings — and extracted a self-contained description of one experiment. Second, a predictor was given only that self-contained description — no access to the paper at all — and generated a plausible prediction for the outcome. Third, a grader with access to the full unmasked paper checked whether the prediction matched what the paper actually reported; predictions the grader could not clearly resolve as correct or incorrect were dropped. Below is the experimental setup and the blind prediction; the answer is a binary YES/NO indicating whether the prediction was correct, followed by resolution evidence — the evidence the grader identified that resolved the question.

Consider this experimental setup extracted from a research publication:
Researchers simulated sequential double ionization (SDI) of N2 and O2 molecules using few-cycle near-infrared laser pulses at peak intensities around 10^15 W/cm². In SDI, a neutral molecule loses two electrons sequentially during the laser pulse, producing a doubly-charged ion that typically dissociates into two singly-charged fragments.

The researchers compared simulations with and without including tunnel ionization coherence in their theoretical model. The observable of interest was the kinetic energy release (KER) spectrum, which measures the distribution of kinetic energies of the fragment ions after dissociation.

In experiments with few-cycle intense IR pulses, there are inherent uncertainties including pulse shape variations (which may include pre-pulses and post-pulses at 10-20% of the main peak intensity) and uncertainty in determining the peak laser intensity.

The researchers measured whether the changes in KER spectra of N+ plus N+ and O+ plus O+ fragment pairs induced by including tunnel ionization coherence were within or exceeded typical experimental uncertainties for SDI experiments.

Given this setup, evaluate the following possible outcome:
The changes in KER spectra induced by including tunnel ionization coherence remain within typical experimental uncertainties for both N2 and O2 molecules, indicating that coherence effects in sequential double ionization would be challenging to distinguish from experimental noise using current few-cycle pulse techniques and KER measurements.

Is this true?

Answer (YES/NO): YES